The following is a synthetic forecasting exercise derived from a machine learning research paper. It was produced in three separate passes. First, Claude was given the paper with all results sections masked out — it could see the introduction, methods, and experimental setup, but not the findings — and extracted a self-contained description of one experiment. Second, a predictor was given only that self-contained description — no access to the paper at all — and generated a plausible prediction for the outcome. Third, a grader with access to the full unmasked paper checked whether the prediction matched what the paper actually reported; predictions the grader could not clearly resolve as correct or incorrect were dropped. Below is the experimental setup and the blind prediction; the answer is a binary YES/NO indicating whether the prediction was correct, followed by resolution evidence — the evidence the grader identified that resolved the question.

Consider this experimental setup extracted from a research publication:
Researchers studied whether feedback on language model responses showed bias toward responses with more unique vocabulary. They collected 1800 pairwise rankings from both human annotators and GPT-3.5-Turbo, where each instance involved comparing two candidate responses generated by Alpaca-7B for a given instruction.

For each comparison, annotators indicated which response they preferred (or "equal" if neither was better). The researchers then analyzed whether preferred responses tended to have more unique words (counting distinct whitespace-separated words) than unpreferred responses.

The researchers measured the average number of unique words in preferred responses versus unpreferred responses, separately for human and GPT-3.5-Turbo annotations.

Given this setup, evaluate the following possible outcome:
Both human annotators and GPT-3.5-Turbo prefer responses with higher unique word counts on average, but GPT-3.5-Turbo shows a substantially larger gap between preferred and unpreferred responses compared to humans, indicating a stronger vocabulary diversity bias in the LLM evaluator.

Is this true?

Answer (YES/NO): NO